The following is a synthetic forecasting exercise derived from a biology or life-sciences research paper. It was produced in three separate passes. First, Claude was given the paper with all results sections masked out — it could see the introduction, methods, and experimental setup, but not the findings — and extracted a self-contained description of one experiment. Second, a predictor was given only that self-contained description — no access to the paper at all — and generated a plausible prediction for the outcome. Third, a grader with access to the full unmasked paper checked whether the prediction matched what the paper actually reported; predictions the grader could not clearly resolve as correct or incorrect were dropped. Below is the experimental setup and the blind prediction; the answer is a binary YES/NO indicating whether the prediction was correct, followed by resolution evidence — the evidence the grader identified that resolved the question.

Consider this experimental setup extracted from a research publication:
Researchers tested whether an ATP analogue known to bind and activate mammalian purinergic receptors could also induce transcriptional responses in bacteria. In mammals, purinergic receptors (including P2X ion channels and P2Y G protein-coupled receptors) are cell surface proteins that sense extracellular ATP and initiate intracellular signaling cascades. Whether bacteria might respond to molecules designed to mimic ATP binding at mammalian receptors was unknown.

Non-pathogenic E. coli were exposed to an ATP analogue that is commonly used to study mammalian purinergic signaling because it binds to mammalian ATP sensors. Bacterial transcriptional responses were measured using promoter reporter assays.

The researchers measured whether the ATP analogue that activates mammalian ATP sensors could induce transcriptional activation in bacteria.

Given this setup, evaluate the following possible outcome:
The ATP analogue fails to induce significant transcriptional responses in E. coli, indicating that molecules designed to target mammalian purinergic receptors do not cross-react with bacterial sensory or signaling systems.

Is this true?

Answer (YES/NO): NO